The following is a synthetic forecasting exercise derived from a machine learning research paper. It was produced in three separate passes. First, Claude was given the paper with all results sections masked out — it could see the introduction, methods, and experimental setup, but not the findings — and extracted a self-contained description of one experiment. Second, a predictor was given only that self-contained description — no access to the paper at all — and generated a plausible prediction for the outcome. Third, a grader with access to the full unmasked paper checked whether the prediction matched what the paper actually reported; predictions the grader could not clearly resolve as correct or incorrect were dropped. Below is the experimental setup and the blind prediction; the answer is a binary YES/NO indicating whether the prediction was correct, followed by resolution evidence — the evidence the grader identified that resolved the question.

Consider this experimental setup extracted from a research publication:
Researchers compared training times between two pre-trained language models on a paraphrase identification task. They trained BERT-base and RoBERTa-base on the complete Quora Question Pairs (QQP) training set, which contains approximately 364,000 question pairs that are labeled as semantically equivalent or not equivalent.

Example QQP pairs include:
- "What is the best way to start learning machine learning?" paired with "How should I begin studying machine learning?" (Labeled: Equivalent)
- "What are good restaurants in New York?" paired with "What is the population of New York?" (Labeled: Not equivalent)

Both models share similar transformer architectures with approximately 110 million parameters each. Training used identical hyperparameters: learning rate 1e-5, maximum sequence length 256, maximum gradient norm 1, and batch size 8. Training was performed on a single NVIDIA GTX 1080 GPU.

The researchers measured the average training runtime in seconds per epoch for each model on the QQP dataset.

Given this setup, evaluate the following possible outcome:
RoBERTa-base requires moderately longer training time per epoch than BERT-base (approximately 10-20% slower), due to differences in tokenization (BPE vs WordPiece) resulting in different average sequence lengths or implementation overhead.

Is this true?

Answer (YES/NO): NO